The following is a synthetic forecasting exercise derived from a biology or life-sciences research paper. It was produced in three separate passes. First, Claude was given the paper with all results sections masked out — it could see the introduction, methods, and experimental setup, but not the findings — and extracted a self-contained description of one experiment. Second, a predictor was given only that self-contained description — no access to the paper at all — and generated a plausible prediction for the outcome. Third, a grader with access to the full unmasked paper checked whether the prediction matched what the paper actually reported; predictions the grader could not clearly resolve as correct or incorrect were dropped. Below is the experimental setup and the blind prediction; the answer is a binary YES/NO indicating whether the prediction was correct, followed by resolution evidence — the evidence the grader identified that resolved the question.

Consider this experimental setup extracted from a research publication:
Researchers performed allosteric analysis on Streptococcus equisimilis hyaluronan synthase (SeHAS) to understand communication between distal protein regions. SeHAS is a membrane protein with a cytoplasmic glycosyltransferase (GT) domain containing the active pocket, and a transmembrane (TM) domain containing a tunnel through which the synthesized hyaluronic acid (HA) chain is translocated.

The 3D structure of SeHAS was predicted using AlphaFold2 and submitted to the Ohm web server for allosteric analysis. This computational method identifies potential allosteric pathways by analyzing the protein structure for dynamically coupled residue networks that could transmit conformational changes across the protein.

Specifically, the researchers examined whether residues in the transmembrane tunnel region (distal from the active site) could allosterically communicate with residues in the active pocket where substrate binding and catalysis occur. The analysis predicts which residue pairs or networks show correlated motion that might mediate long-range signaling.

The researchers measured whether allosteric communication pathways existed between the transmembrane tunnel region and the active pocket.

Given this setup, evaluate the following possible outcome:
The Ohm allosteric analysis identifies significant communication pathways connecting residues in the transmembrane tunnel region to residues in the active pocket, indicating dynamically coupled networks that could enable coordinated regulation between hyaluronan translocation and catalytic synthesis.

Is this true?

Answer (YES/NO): YES